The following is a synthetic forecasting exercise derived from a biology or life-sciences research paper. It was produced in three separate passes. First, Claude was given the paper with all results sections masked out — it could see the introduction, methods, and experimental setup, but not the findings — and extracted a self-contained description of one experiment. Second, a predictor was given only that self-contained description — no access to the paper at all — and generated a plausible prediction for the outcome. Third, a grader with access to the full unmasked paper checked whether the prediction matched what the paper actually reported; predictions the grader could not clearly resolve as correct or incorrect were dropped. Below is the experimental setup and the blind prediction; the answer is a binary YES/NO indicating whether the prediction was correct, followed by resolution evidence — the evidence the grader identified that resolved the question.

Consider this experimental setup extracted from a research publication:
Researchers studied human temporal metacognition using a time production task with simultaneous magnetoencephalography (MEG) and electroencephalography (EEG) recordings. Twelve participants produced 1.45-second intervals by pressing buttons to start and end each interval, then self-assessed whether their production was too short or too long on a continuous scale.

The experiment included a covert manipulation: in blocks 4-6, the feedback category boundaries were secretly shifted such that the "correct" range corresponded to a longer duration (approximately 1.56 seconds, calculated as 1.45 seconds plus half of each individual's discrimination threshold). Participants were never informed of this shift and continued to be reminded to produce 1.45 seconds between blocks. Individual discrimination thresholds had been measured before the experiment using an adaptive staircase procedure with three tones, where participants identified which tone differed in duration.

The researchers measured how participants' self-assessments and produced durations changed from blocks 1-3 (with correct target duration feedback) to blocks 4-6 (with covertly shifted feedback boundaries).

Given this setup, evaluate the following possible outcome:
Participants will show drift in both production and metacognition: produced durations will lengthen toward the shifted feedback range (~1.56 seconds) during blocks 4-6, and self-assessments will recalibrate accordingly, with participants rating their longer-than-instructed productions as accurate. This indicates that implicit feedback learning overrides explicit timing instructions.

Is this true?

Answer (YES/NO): NO